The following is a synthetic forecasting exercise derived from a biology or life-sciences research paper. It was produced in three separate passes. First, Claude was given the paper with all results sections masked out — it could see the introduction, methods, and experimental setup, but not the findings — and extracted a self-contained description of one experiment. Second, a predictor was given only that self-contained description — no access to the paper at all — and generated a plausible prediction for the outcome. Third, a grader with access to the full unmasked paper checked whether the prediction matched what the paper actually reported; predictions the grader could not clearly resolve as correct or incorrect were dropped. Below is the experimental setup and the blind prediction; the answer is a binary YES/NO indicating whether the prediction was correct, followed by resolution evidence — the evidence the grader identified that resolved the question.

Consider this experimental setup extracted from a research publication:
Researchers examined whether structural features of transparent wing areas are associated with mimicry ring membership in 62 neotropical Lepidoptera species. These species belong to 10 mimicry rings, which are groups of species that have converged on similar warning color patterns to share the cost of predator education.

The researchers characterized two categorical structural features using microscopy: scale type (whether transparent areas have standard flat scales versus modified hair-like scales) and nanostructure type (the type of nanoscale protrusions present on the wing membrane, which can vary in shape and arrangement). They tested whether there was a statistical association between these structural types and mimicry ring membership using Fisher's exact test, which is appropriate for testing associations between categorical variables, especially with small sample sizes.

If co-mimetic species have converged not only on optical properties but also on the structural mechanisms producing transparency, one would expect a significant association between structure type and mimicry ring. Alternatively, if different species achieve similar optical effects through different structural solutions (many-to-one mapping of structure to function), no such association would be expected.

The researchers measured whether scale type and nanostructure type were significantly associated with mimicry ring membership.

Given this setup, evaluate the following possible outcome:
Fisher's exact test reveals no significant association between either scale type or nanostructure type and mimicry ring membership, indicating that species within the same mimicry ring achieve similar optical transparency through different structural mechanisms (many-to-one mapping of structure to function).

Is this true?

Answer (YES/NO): NO